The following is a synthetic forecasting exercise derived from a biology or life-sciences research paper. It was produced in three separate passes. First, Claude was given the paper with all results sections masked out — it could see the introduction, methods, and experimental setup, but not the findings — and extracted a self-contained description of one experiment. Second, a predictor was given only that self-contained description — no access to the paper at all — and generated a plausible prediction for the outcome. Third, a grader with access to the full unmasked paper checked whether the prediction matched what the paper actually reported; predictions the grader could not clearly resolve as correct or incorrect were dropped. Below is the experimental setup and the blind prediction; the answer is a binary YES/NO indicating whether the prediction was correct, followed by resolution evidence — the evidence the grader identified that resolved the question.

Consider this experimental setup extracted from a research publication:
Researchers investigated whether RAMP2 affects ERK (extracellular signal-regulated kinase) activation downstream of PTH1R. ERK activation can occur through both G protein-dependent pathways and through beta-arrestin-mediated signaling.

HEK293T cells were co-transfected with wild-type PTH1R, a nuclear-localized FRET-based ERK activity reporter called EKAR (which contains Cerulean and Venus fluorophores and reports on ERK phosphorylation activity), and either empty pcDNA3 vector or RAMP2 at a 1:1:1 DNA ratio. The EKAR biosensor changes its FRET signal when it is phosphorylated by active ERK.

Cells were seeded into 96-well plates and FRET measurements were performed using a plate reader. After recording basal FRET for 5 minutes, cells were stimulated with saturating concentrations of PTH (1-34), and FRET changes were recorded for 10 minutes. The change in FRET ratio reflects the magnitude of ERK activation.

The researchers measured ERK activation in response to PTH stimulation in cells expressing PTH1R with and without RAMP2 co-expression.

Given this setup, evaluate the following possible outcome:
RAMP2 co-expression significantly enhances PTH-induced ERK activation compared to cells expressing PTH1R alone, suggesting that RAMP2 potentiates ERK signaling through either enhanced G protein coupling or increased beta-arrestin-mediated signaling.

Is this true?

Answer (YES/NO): NO